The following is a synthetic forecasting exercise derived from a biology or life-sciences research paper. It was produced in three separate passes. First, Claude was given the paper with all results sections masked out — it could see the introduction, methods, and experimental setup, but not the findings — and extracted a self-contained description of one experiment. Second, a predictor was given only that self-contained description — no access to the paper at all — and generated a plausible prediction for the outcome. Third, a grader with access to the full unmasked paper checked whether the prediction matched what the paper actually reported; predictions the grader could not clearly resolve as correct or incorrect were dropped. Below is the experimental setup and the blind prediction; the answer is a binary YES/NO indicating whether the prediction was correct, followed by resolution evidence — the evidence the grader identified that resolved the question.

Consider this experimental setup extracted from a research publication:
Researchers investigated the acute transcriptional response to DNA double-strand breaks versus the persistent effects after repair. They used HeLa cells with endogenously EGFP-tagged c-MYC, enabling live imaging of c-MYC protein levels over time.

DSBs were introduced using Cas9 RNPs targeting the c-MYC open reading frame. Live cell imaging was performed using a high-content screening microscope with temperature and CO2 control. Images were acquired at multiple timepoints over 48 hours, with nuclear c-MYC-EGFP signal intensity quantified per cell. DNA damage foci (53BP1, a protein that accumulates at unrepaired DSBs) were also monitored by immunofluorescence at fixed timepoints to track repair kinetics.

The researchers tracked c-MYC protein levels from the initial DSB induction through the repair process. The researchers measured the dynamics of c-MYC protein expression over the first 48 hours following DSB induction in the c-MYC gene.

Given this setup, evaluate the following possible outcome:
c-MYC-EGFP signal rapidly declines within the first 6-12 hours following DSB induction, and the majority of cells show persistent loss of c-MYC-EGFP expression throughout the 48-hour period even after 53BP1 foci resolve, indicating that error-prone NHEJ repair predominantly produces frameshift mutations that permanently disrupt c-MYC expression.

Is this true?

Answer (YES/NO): NO